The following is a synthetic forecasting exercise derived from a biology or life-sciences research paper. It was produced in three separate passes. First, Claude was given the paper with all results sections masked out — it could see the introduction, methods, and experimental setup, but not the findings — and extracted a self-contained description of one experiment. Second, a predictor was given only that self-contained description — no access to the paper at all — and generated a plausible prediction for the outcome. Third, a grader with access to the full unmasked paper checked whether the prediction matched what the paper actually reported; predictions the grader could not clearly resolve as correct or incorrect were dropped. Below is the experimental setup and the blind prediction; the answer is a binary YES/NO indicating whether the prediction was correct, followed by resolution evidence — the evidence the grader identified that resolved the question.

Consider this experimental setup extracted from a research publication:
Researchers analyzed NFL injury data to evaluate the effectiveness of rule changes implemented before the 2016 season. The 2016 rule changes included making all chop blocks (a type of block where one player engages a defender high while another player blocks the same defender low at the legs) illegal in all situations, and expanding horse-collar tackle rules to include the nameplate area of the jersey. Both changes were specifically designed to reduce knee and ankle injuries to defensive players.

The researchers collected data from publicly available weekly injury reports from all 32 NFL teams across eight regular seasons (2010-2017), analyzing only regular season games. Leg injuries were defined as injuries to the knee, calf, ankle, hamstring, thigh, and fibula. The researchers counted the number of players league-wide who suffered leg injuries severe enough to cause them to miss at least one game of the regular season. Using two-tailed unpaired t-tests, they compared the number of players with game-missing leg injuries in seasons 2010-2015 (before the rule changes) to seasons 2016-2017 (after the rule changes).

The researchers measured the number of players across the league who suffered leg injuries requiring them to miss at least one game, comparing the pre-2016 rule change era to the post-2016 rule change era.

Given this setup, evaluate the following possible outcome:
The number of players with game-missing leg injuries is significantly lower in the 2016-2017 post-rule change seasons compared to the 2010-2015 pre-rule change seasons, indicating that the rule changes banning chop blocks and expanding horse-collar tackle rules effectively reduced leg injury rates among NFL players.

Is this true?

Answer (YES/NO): NO